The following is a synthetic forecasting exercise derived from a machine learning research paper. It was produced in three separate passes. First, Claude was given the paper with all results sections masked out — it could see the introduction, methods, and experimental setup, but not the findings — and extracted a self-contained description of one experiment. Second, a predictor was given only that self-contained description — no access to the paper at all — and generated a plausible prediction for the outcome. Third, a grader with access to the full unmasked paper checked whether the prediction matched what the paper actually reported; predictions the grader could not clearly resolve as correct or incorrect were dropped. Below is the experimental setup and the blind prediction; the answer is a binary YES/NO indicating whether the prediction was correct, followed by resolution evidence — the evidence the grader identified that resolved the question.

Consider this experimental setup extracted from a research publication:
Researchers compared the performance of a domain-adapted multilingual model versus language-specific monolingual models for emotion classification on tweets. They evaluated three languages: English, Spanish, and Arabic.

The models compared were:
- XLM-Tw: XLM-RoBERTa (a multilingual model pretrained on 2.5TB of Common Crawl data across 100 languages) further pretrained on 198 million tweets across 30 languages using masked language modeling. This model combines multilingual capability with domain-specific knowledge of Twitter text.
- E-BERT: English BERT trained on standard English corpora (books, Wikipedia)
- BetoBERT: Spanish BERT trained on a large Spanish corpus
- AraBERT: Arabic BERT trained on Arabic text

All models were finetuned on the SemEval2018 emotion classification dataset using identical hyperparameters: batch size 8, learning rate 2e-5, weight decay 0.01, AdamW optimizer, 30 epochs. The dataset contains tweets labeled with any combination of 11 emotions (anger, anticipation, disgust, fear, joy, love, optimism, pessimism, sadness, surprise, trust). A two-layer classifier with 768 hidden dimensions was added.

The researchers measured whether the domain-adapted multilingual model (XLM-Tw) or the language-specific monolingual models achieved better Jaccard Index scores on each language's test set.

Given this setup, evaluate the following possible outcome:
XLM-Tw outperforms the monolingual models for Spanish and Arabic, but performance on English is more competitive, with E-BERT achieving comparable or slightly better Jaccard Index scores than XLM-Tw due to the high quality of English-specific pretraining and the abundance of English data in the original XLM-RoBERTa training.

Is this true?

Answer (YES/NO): NO